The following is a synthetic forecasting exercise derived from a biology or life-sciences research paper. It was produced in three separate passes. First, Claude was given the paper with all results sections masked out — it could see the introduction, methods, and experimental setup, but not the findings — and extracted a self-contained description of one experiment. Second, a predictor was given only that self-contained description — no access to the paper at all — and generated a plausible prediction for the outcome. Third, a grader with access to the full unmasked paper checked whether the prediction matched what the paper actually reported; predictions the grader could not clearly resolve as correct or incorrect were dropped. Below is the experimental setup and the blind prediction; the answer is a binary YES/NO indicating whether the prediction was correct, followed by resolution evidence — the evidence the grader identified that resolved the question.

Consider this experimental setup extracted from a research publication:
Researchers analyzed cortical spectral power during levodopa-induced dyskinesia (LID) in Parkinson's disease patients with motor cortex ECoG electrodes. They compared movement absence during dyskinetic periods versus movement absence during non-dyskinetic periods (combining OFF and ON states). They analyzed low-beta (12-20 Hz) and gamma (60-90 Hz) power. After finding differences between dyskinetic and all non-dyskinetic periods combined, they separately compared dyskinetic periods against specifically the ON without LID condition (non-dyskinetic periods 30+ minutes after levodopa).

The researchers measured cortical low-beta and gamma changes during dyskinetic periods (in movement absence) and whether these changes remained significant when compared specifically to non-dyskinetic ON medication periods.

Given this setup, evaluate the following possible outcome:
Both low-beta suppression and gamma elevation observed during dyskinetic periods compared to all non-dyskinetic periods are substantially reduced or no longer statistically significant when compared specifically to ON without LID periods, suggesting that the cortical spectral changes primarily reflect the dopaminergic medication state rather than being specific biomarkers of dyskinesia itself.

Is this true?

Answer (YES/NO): NO